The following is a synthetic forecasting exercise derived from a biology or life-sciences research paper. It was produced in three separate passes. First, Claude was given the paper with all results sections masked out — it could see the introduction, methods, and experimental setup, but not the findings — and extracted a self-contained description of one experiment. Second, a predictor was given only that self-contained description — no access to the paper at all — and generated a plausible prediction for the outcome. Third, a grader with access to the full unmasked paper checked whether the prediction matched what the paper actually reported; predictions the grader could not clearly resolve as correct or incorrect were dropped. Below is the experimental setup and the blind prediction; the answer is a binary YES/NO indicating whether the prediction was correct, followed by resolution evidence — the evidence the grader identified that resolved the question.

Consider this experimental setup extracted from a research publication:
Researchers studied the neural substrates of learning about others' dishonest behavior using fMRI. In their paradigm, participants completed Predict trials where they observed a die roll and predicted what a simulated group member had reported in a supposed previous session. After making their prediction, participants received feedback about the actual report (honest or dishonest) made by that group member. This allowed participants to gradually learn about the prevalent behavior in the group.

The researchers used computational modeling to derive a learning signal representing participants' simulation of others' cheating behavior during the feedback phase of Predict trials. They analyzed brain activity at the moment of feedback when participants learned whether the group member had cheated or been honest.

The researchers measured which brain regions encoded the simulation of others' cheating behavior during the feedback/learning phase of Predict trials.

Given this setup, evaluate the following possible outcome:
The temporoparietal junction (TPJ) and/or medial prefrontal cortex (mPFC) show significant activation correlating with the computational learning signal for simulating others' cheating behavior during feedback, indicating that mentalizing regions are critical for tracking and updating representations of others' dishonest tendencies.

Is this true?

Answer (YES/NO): NO